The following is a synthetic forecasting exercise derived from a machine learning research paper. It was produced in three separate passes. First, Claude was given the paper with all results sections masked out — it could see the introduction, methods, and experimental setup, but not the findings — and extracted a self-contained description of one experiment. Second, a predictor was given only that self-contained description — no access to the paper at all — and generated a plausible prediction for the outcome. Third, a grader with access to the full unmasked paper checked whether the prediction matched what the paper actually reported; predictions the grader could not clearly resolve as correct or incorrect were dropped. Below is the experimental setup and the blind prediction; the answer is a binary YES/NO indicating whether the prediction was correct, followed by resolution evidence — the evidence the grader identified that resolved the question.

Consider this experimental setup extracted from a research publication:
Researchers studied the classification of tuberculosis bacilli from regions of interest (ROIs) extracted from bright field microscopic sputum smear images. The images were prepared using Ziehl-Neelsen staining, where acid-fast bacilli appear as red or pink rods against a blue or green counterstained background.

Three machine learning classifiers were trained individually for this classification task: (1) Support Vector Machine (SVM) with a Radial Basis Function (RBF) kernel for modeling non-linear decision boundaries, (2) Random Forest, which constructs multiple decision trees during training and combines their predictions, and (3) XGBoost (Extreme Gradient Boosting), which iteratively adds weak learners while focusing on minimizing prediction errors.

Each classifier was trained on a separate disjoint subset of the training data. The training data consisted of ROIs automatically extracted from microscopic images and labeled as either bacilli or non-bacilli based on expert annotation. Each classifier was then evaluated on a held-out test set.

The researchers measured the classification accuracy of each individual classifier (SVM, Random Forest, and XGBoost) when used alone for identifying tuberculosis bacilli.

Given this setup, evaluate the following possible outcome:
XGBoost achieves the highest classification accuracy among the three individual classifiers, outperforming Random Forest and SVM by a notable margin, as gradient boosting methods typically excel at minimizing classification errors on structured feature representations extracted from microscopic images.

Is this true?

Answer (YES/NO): NO